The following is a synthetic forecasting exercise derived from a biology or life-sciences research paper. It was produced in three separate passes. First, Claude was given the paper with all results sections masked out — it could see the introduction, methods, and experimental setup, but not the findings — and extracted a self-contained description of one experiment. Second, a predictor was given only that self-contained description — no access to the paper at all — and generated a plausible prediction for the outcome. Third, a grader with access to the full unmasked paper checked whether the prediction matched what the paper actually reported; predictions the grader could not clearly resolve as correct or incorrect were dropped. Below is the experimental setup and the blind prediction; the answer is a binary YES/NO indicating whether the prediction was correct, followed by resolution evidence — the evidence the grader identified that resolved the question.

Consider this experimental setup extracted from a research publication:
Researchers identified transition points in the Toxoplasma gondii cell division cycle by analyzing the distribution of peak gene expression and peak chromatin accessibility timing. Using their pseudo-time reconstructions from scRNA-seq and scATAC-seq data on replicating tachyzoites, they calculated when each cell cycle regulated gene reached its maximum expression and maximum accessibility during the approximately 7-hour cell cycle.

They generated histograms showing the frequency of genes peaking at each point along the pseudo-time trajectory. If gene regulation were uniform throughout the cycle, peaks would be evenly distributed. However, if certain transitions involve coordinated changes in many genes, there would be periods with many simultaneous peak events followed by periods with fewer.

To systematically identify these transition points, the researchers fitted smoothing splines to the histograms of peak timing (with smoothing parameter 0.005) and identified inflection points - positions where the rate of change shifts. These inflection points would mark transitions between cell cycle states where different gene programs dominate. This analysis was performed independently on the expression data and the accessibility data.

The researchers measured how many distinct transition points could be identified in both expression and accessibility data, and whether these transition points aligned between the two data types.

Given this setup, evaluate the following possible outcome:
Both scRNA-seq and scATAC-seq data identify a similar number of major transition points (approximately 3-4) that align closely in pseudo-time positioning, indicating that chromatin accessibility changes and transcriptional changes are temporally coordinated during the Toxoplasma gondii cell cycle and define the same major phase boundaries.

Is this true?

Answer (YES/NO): NO